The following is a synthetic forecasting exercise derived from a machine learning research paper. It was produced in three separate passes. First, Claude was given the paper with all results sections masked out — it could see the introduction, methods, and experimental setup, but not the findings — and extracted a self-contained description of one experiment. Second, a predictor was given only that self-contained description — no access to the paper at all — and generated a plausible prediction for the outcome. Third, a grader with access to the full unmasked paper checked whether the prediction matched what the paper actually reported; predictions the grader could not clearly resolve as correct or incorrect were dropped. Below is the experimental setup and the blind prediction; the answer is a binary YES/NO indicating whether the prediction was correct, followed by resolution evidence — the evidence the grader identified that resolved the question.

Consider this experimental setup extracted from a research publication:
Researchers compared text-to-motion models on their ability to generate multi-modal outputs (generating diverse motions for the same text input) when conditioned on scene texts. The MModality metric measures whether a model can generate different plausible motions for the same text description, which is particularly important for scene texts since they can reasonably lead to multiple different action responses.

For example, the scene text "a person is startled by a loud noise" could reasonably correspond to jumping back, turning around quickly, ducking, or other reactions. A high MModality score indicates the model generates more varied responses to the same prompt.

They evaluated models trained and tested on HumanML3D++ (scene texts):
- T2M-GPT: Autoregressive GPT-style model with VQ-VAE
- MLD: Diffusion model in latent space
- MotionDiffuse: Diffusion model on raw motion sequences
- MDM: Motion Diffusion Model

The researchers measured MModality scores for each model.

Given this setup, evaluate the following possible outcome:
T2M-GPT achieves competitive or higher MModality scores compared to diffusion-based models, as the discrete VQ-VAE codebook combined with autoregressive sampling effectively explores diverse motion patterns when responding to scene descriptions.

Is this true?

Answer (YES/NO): NO